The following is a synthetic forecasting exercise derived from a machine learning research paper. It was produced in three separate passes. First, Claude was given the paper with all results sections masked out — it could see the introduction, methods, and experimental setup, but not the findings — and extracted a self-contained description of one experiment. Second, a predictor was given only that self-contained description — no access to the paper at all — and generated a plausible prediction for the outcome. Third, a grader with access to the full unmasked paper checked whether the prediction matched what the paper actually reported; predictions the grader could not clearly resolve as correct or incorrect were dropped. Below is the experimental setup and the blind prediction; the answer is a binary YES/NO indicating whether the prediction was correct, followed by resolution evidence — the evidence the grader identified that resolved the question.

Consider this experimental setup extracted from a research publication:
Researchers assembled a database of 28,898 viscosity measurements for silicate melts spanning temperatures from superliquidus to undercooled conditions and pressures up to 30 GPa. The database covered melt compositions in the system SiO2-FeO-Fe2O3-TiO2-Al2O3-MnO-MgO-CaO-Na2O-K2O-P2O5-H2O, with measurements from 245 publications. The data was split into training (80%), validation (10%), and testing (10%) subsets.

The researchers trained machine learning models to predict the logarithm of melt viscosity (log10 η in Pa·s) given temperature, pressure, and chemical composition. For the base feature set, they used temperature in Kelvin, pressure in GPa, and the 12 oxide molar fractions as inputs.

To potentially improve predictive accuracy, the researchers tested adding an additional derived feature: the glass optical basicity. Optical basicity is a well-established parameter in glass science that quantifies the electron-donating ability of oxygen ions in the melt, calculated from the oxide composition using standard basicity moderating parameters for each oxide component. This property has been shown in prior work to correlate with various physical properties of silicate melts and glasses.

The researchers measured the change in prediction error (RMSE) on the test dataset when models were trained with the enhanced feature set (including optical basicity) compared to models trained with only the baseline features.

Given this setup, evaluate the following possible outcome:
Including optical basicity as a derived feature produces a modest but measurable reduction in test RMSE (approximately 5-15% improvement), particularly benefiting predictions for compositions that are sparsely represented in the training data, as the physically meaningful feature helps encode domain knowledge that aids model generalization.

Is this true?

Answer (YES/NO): NO